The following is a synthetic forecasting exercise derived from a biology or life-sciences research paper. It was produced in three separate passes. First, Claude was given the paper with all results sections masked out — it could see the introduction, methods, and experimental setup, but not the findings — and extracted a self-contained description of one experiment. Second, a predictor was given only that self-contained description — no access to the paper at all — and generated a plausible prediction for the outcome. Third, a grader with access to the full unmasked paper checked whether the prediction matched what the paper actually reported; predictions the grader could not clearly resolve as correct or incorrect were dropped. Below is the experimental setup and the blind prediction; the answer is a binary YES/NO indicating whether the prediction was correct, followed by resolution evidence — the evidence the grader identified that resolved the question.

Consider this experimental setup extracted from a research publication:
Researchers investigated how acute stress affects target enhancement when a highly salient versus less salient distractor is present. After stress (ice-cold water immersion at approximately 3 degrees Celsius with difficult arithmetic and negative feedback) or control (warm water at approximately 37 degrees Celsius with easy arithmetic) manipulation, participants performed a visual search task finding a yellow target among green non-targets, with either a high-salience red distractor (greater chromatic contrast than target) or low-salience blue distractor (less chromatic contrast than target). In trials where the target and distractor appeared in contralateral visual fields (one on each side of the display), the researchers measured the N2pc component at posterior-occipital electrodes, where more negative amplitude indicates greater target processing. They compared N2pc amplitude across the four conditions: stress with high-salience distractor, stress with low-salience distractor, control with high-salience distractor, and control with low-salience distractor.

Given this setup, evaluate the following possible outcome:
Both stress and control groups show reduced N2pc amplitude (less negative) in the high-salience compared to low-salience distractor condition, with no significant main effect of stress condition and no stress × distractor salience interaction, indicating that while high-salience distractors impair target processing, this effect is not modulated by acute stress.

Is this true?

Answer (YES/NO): NO